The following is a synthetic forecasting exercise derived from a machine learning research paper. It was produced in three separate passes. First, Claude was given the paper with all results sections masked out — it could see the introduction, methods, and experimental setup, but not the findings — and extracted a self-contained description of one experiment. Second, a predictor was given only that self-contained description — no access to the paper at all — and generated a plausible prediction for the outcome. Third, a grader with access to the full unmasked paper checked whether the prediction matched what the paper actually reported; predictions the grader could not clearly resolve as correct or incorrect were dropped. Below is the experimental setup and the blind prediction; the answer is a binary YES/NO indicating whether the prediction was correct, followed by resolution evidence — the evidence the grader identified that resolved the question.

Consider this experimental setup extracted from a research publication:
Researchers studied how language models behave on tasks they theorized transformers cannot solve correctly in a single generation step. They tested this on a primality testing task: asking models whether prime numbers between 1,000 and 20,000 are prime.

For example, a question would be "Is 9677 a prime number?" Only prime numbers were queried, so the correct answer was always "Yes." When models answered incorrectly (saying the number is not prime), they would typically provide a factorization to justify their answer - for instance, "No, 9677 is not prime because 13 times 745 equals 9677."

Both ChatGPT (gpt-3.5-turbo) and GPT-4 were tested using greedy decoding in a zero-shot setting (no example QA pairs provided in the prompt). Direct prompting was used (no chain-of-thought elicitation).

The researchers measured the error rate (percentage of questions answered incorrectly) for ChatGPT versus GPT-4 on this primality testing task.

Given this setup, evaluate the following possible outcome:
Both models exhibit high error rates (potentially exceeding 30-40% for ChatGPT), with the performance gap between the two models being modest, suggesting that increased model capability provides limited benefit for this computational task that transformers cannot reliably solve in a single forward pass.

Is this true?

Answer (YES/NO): NO